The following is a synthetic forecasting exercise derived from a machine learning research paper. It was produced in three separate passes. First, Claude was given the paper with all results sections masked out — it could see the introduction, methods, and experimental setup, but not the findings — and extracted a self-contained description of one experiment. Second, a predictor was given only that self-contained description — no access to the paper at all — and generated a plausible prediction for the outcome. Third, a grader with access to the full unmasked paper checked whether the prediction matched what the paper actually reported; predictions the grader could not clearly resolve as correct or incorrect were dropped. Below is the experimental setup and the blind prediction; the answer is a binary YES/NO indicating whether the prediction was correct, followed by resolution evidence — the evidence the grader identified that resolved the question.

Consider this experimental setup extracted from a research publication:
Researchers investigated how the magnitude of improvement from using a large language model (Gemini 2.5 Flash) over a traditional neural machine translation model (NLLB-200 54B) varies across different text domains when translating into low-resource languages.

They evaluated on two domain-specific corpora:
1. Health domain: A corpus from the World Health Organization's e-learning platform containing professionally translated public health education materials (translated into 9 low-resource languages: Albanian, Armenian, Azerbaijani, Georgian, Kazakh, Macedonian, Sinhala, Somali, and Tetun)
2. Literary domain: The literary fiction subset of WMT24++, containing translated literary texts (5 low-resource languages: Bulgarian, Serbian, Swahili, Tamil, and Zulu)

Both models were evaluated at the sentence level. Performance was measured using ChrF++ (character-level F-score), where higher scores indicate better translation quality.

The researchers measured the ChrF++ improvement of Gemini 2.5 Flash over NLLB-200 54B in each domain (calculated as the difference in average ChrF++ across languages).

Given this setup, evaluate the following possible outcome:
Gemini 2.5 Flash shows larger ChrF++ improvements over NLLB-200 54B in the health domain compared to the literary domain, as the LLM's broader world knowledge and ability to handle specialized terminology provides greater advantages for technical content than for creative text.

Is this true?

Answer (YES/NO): NO